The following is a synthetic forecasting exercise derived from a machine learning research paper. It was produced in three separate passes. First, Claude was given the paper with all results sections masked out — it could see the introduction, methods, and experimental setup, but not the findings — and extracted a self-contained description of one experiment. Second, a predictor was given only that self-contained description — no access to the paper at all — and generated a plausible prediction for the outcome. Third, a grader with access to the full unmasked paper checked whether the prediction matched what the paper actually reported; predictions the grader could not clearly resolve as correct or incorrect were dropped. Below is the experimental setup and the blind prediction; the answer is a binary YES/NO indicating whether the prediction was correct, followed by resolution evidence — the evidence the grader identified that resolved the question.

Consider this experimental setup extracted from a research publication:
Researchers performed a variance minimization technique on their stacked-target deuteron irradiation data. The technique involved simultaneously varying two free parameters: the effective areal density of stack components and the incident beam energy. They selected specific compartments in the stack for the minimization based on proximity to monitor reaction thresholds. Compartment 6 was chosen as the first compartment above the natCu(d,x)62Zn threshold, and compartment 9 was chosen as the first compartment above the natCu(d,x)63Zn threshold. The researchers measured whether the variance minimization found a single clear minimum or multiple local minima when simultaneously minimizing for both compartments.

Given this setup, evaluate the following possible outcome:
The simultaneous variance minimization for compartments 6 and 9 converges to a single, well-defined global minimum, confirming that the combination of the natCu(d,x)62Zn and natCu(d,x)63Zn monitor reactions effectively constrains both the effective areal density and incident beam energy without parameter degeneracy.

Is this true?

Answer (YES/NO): YES